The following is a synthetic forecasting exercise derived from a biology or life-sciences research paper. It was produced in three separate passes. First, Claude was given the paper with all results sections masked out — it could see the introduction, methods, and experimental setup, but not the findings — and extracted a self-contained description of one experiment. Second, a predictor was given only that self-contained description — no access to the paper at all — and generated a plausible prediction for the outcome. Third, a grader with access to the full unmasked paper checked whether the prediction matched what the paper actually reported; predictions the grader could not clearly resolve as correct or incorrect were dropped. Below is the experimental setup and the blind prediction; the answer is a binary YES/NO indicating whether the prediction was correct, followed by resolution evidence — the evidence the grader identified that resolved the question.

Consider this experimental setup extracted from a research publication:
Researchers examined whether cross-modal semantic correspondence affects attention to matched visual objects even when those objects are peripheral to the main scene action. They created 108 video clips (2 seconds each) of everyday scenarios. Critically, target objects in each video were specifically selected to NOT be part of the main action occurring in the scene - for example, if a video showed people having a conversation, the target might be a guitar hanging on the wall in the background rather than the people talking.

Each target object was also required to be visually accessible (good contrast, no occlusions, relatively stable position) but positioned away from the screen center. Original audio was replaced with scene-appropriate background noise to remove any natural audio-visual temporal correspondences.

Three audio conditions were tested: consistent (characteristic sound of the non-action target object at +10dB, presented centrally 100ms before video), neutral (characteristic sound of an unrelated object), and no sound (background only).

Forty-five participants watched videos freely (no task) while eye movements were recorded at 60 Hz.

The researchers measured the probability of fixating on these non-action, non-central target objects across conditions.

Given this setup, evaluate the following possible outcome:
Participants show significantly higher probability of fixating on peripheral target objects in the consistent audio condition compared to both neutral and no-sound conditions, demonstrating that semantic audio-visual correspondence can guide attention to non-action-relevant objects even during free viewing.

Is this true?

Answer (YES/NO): YES